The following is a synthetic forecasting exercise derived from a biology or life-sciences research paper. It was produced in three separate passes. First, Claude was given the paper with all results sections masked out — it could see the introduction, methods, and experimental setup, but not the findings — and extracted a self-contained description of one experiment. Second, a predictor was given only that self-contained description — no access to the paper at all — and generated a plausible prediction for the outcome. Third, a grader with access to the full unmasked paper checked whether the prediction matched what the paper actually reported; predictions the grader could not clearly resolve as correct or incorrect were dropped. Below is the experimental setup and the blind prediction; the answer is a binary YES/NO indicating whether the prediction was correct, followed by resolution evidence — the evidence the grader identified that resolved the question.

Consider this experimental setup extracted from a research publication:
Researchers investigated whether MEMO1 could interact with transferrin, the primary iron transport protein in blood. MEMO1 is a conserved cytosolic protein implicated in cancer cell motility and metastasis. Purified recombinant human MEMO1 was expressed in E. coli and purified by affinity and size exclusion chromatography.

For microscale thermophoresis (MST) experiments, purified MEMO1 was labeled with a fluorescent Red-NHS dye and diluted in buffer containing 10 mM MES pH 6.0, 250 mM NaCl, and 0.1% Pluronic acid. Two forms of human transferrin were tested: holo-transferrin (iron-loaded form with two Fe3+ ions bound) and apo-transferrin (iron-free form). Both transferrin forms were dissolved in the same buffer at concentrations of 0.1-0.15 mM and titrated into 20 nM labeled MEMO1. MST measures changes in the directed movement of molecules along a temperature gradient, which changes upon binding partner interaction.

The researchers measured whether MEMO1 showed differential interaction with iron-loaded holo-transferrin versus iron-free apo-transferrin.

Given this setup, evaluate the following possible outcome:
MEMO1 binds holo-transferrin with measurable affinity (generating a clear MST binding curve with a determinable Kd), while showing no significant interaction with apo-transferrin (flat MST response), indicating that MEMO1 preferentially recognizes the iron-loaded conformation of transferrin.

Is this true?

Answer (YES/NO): NO